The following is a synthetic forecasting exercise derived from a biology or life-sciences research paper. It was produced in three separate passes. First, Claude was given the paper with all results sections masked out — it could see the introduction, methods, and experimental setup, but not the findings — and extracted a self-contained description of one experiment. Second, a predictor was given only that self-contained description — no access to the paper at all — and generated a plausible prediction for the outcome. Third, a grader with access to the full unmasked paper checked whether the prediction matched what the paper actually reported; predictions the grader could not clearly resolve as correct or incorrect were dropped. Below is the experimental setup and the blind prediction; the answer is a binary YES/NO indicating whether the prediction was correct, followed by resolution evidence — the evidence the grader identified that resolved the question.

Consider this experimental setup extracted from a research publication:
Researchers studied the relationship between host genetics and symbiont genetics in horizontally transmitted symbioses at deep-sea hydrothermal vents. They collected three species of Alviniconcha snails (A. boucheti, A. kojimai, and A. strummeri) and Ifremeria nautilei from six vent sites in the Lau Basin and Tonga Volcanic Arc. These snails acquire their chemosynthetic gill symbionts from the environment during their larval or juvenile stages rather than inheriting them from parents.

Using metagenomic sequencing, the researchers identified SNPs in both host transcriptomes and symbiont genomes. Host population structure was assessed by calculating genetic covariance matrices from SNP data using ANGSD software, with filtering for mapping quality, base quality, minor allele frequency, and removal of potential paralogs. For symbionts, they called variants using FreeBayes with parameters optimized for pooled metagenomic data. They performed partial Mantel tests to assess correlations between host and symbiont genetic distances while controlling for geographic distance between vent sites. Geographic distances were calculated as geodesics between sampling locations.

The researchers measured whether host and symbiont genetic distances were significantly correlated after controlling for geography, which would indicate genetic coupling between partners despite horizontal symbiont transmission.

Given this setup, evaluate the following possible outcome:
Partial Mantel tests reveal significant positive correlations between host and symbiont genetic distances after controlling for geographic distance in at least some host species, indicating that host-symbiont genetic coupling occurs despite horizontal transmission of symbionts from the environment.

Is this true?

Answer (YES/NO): NO